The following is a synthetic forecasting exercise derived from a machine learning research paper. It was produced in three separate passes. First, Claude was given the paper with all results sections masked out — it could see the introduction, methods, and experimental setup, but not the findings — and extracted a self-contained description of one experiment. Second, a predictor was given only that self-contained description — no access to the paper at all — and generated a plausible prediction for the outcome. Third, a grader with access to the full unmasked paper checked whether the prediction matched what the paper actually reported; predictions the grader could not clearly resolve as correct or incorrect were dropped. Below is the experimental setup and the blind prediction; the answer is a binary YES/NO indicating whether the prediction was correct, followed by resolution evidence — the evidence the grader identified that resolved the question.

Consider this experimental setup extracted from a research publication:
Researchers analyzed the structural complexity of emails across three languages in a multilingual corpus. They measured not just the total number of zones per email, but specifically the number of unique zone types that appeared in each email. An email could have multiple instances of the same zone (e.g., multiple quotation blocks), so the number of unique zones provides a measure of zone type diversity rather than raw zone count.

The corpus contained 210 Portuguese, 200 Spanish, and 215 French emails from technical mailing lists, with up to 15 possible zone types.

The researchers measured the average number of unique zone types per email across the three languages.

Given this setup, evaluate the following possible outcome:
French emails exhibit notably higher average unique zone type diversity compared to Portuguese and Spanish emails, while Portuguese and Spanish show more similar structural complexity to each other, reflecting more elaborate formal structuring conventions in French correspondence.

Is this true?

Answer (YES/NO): NO